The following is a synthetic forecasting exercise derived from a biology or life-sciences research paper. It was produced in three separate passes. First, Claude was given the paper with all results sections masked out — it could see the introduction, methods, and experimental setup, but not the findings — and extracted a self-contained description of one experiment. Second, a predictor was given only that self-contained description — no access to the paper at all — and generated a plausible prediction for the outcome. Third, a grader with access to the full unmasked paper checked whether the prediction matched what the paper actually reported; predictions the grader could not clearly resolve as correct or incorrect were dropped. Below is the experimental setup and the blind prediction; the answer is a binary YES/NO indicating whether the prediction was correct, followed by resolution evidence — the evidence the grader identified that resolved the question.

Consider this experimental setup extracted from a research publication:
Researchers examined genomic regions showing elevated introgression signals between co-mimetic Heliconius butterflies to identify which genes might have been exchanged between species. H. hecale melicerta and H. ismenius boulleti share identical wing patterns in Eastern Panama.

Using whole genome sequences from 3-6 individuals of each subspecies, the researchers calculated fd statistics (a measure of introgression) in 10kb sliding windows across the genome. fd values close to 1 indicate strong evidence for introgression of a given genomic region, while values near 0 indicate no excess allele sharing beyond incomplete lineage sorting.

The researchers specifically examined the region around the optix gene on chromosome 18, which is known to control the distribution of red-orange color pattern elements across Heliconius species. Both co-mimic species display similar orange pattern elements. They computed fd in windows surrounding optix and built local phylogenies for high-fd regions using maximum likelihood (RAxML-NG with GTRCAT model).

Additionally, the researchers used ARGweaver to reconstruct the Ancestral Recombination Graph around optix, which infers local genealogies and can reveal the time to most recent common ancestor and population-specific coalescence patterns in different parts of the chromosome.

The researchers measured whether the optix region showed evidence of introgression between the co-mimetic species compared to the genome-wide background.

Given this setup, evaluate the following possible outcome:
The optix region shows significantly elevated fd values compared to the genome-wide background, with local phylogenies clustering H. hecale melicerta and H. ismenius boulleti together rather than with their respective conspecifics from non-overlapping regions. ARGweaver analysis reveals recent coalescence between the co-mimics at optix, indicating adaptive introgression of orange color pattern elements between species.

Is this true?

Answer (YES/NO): YES